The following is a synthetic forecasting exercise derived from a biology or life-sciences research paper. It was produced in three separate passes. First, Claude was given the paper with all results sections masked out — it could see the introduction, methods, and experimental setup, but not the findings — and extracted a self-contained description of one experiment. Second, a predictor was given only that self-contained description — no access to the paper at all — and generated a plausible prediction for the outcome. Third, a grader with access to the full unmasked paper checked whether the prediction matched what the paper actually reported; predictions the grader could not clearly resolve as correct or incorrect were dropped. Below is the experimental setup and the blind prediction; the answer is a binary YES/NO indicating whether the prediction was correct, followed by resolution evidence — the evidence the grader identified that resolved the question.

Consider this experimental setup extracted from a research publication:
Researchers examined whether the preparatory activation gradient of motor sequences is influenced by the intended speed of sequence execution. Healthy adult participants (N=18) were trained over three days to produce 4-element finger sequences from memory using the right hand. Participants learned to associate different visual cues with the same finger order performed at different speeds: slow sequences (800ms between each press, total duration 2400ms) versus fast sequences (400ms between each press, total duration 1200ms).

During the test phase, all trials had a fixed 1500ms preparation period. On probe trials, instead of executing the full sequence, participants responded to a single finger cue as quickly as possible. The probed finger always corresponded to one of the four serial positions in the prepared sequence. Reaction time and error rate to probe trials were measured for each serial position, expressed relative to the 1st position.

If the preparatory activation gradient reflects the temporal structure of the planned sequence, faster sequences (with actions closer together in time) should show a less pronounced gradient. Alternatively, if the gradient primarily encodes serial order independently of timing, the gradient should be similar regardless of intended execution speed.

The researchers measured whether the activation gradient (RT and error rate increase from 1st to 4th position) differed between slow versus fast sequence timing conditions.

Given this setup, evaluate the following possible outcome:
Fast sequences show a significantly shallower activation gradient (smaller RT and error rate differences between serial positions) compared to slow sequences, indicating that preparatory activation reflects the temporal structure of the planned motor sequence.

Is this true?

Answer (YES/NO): NO